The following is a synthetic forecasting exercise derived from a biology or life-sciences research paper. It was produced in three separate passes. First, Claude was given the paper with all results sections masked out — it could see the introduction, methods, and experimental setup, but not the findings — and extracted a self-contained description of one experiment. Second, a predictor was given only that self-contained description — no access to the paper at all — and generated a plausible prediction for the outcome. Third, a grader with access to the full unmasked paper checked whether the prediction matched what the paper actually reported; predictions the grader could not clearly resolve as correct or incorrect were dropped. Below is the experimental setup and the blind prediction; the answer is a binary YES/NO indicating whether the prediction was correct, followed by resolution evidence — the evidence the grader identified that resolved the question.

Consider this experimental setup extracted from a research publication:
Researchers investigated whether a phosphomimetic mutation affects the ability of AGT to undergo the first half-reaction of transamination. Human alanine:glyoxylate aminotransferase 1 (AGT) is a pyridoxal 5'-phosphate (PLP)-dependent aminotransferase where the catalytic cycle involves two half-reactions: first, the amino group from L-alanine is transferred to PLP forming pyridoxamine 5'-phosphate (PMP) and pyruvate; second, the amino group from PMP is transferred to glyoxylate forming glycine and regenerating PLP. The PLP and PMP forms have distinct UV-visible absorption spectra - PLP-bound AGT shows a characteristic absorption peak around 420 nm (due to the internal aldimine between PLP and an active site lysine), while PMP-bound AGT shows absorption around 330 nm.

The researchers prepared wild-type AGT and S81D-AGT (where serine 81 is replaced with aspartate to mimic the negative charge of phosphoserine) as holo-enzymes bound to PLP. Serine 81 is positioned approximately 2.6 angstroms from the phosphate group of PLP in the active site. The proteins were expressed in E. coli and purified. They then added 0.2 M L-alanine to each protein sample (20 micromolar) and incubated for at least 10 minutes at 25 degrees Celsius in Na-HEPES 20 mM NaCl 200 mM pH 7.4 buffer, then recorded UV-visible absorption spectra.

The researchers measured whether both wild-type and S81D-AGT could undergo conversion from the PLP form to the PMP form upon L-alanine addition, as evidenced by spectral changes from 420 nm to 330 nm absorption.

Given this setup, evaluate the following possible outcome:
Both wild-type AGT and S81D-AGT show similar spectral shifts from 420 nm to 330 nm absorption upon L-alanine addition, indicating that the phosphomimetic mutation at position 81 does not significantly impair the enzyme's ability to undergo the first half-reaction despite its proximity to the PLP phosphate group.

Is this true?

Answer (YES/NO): NO